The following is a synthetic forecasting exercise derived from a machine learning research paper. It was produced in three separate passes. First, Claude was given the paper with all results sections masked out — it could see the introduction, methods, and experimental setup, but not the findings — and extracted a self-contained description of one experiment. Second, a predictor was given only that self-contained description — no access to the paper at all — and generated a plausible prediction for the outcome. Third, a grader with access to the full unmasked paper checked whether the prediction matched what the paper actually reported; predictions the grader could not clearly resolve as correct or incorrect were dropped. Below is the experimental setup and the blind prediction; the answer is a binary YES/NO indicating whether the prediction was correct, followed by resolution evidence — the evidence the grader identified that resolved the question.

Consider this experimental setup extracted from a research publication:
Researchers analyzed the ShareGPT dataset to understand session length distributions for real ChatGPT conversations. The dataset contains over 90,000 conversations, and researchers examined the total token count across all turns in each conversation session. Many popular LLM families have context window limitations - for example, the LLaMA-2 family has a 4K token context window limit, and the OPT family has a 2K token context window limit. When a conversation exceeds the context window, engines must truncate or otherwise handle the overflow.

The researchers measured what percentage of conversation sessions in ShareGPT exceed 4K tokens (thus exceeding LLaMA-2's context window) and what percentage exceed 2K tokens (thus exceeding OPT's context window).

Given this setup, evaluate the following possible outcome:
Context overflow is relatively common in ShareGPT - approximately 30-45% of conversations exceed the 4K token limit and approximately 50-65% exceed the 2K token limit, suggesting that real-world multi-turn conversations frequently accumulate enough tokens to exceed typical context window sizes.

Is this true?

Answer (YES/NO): NO